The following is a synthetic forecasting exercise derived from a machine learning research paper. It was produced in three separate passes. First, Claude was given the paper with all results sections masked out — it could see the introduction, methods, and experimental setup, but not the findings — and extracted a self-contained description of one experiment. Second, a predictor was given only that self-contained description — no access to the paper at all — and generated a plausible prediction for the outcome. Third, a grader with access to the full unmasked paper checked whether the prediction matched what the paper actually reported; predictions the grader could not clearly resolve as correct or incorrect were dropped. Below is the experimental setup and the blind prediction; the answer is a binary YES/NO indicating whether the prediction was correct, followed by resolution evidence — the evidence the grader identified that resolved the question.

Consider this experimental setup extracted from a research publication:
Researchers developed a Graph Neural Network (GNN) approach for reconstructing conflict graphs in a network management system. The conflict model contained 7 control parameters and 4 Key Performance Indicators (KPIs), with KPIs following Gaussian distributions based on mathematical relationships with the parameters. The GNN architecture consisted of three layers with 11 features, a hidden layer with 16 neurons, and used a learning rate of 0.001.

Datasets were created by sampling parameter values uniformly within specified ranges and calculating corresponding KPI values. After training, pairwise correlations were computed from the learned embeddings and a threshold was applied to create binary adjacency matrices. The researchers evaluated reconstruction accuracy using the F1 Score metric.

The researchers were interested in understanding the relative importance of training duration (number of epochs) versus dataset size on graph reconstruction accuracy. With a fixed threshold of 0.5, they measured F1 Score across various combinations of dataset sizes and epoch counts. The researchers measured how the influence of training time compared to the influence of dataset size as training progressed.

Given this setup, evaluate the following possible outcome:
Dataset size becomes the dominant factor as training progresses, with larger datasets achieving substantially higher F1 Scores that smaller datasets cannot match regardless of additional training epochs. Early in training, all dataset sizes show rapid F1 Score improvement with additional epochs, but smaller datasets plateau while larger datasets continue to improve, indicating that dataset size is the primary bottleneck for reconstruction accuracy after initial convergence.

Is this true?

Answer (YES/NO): NO